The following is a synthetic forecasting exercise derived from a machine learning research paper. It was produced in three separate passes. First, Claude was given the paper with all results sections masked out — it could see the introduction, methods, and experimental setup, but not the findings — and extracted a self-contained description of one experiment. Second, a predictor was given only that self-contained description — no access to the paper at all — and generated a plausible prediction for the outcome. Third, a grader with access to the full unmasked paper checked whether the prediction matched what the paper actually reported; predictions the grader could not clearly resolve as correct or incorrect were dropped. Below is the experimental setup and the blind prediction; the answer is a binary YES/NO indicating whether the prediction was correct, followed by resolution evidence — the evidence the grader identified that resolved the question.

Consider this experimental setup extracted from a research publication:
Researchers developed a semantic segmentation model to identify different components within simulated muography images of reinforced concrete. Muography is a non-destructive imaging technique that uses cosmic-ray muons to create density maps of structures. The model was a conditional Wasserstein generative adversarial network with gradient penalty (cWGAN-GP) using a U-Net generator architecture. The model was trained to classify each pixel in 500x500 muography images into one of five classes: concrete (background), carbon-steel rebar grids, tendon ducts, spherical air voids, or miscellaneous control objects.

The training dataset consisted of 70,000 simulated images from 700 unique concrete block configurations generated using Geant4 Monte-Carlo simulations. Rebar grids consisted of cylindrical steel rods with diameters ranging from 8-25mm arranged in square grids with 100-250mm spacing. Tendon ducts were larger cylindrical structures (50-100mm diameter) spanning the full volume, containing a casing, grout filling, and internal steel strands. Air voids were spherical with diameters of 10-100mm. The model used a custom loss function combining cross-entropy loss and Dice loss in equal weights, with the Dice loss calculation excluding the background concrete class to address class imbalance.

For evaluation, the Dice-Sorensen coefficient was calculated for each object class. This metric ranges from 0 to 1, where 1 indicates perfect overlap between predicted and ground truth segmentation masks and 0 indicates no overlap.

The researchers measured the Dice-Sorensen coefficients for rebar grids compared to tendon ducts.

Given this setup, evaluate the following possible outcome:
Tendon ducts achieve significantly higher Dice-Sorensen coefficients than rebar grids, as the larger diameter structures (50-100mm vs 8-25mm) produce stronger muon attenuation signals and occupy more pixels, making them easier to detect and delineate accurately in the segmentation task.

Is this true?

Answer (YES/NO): YES